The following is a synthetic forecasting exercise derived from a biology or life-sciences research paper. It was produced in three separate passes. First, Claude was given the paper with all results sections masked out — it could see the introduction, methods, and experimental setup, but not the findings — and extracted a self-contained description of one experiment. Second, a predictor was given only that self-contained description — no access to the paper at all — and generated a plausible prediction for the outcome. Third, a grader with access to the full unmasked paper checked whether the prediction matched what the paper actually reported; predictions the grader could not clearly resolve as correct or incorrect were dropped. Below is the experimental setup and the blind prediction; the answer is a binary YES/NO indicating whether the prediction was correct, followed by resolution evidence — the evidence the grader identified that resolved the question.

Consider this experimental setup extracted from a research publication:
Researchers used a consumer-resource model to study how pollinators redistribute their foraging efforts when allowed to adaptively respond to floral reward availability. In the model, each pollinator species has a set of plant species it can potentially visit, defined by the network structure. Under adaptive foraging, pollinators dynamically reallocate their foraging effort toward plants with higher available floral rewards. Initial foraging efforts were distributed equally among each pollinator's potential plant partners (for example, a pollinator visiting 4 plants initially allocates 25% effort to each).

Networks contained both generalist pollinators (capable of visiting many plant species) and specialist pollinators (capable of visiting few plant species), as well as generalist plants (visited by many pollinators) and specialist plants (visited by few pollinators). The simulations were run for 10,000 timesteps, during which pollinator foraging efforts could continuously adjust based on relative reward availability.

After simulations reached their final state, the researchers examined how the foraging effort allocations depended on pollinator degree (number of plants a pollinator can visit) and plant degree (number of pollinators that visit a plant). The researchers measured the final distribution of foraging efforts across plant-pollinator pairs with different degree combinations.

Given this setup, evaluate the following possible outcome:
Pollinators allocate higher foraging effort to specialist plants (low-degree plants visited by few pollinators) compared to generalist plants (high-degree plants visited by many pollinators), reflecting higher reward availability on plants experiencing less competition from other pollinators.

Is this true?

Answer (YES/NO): YES